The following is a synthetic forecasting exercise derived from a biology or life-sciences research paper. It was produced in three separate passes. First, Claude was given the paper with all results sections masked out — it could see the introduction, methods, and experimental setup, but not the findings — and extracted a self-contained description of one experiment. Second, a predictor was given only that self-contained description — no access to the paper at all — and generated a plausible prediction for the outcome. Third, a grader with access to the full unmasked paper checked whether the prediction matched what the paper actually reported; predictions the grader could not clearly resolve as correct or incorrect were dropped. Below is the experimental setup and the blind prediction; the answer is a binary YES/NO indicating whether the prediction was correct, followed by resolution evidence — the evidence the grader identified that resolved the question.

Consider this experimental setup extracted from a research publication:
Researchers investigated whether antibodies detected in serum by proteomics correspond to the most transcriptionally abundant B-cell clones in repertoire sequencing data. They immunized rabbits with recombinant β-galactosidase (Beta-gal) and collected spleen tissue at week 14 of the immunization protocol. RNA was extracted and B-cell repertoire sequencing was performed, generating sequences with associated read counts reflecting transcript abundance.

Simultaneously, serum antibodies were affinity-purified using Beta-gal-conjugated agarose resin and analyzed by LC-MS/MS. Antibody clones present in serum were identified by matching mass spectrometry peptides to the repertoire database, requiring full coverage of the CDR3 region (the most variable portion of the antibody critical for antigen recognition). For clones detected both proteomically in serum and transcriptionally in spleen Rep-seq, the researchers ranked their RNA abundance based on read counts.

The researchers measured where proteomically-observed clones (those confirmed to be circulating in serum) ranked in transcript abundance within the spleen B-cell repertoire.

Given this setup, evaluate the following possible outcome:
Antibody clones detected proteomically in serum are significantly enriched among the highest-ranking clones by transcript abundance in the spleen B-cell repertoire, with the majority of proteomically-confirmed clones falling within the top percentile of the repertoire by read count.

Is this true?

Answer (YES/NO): NO